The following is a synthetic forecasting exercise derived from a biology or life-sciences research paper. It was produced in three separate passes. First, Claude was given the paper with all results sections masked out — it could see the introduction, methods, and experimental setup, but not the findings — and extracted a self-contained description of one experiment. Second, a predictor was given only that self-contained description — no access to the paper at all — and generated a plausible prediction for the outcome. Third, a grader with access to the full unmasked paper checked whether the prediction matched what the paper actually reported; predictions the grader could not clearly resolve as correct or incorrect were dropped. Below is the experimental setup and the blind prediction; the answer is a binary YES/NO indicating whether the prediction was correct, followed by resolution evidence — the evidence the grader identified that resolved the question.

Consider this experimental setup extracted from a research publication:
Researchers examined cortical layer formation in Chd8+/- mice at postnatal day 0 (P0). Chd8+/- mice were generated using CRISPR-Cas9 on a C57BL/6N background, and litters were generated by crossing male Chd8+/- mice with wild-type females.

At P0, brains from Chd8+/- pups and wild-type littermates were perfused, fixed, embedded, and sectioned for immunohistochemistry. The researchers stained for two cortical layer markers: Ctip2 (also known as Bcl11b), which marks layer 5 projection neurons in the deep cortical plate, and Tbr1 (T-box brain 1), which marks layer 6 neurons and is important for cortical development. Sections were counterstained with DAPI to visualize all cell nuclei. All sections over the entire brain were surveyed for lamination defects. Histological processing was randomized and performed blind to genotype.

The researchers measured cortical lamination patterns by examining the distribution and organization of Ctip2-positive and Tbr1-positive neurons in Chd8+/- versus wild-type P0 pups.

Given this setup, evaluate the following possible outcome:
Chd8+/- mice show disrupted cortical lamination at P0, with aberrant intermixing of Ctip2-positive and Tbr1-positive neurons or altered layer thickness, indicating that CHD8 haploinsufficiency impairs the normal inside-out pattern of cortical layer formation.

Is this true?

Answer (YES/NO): NO